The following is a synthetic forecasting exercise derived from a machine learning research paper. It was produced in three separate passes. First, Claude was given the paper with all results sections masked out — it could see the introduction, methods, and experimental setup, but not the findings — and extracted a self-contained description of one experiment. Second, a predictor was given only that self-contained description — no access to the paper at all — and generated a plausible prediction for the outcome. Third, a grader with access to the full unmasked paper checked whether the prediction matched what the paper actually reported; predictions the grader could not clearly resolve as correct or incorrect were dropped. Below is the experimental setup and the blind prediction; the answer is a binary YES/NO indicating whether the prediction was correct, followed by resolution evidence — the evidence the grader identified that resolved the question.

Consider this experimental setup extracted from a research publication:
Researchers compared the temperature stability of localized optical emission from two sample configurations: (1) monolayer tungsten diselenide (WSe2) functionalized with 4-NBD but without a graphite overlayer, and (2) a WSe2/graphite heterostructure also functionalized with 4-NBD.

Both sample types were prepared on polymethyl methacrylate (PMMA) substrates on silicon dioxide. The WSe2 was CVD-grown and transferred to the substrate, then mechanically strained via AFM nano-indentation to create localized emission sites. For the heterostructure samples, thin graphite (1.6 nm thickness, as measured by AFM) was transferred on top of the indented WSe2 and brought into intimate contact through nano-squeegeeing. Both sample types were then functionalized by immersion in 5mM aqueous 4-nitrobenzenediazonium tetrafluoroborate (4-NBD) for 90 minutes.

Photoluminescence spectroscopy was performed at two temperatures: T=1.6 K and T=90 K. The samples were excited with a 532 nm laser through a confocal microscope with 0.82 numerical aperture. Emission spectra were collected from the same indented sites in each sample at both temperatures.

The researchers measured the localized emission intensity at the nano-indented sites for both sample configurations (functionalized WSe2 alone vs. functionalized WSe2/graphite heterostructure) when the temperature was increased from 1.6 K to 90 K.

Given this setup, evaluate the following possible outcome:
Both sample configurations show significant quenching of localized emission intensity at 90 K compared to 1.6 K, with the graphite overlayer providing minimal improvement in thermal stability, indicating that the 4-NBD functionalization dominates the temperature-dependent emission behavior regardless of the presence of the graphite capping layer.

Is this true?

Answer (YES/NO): NO